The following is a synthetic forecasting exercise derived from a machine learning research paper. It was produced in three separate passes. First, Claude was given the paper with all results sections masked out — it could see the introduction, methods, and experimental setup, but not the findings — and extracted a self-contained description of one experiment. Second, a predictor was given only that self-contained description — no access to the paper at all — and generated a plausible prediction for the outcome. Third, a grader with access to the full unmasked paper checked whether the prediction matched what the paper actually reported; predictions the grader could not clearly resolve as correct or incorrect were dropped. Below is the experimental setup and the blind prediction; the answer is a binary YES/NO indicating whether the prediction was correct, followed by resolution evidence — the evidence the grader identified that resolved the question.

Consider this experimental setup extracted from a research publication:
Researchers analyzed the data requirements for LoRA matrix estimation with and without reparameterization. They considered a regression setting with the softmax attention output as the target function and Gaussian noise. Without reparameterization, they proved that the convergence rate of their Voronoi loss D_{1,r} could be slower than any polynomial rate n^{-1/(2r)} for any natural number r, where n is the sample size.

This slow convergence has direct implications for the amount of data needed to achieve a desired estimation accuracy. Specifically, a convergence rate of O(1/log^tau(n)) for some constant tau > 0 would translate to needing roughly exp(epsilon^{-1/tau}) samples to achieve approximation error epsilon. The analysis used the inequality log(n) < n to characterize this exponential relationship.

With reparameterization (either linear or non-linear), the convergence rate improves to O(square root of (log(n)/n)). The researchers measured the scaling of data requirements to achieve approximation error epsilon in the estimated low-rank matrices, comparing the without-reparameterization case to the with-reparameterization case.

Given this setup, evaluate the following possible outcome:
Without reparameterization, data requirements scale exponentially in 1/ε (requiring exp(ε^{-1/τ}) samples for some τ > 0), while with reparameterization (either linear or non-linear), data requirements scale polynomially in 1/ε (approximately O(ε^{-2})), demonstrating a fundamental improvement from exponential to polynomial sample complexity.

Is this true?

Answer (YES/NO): YES